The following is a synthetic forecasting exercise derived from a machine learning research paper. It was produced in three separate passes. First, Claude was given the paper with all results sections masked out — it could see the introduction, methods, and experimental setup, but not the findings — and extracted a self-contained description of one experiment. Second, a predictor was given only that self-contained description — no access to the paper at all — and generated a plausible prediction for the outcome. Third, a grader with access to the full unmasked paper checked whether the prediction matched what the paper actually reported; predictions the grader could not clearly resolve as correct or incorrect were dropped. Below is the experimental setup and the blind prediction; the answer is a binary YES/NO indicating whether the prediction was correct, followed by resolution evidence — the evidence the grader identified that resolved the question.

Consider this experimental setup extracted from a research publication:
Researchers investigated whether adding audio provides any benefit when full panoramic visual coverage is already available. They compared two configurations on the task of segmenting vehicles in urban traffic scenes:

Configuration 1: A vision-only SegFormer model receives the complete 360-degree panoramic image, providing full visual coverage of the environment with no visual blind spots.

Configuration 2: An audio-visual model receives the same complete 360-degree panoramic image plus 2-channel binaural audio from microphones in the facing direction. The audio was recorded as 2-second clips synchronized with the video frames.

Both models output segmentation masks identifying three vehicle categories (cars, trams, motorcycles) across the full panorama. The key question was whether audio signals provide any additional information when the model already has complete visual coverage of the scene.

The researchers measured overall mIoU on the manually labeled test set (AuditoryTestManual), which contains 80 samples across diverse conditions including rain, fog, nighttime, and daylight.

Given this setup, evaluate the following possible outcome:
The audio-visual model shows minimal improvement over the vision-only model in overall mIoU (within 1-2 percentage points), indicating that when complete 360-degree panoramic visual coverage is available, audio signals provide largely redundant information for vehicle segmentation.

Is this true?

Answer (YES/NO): NO